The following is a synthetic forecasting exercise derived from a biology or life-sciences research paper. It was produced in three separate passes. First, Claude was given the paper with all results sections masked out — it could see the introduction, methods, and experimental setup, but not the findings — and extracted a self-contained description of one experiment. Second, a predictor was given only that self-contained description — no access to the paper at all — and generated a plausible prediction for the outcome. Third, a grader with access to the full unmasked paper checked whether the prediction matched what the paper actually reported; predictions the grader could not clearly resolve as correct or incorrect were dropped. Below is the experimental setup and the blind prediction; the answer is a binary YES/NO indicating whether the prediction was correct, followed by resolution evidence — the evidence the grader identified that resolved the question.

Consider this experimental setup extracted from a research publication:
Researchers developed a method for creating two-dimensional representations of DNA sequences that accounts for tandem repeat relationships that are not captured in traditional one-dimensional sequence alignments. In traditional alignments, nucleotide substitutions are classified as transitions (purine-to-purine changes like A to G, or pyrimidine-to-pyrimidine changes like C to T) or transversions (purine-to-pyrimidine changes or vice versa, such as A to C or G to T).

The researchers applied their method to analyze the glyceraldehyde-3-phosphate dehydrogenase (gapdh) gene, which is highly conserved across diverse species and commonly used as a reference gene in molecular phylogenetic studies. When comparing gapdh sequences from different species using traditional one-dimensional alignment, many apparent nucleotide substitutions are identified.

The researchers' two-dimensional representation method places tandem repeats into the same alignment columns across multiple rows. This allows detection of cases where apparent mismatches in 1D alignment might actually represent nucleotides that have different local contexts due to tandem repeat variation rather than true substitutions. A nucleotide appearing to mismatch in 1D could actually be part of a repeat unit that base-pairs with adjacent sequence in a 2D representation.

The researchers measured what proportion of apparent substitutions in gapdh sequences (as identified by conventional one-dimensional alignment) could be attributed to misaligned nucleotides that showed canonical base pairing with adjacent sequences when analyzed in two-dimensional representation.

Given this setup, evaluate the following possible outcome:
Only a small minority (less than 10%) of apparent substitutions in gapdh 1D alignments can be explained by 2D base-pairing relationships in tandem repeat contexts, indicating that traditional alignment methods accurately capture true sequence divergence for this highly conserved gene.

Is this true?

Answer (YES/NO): NO